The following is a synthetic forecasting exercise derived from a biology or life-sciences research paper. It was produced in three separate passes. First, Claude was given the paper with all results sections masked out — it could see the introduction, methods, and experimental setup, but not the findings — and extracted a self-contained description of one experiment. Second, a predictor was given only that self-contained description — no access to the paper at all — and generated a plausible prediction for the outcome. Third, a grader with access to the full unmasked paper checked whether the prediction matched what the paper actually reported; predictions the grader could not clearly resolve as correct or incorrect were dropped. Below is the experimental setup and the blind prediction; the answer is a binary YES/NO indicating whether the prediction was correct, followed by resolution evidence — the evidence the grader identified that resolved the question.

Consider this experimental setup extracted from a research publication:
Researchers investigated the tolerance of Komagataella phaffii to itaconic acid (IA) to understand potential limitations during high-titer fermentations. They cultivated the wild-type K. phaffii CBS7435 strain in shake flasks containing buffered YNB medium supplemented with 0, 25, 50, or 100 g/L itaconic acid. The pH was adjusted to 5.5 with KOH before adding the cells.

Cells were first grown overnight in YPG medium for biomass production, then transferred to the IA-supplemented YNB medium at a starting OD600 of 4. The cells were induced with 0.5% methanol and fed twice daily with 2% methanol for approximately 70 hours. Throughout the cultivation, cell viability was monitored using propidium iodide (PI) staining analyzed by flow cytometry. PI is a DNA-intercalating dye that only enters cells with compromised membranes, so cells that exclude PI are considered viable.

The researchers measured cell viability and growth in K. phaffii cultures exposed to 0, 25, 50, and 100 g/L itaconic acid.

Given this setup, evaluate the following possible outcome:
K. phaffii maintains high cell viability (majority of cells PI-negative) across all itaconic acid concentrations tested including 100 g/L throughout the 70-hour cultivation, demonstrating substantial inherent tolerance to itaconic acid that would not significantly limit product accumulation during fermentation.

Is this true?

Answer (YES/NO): NO